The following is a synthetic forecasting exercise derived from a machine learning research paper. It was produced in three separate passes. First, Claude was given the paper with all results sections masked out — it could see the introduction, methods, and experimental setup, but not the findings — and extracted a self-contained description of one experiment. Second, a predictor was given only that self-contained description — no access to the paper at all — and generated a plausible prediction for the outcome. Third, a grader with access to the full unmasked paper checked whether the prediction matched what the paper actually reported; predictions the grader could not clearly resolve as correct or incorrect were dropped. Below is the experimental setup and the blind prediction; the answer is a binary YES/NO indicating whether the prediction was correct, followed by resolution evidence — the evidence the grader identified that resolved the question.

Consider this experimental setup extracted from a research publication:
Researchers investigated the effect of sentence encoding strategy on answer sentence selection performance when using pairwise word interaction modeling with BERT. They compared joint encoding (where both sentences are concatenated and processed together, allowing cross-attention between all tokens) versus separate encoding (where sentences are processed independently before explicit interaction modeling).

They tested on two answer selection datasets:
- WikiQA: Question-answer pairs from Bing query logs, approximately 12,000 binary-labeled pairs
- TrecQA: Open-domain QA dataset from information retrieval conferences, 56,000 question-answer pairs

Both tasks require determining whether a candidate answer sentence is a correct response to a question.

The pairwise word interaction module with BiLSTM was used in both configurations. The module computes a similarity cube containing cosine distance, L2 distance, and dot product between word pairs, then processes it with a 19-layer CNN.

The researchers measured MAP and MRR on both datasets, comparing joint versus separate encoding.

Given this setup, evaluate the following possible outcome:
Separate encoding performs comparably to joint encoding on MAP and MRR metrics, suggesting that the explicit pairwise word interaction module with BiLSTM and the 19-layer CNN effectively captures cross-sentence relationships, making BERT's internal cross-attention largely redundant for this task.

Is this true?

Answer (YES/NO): NO